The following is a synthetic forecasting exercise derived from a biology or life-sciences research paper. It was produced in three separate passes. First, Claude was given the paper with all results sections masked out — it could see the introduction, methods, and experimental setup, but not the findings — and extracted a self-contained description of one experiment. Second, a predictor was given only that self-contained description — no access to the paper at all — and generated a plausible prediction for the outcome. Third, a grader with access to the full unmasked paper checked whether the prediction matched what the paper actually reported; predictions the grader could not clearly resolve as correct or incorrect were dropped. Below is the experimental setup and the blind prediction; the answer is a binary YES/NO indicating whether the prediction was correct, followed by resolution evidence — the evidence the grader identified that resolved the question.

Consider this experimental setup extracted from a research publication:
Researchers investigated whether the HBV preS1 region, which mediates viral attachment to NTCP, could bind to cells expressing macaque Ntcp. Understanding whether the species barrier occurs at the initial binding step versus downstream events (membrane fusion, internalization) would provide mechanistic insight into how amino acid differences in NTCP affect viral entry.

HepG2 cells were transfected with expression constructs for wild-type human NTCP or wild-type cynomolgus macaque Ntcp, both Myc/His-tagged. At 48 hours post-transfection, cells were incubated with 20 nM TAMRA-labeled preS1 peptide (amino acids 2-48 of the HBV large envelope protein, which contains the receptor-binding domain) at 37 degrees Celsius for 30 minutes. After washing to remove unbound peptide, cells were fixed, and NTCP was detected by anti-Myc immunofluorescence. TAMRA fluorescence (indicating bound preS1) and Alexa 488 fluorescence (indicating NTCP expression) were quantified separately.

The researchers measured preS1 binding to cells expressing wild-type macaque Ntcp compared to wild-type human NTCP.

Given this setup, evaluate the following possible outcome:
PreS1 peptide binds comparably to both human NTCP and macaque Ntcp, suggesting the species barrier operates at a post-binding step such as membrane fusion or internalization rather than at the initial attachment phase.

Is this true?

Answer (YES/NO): NO